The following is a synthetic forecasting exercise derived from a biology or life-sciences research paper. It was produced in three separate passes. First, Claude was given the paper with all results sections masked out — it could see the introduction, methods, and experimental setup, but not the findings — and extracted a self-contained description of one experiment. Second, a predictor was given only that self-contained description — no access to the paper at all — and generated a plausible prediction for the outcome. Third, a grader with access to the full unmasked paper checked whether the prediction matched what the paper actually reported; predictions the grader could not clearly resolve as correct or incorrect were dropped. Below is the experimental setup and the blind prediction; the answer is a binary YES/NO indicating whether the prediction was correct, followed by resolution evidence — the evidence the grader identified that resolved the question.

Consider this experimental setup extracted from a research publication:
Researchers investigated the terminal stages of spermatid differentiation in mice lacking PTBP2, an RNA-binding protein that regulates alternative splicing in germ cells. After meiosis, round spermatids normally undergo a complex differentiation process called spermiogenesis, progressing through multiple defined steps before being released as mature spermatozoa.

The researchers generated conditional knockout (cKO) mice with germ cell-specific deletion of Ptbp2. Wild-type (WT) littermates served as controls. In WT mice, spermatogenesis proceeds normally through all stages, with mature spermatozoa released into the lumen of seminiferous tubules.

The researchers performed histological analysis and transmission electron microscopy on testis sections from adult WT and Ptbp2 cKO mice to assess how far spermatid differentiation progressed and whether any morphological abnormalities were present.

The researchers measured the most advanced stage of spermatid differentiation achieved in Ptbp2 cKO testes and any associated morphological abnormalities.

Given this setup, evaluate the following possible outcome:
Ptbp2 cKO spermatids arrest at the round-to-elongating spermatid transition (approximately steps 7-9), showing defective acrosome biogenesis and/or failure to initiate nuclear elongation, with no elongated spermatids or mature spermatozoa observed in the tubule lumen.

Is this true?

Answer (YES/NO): NO